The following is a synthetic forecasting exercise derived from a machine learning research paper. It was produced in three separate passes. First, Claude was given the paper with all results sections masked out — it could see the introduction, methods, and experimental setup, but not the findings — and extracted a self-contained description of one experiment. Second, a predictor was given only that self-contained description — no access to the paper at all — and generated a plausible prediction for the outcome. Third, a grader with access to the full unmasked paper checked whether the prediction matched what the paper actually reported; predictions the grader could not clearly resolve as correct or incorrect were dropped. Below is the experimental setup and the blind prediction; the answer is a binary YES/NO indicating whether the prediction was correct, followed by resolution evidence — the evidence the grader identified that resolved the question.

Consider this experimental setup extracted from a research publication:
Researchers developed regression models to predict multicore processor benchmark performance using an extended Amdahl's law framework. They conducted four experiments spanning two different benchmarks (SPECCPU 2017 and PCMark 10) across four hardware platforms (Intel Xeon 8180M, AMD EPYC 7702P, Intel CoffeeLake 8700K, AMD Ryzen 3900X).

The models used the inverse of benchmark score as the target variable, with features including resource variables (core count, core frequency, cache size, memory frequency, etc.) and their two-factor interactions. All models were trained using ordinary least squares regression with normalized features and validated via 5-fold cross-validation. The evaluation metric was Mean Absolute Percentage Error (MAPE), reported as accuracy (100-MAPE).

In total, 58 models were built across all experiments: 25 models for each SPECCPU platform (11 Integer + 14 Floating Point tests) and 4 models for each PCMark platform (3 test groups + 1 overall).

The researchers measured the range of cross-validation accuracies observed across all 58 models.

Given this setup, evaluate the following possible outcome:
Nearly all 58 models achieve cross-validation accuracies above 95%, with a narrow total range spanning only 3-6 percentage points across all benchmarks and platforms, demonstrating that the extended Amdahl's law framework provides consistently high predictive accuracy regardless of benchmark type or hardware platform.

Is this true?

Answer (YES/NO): NO